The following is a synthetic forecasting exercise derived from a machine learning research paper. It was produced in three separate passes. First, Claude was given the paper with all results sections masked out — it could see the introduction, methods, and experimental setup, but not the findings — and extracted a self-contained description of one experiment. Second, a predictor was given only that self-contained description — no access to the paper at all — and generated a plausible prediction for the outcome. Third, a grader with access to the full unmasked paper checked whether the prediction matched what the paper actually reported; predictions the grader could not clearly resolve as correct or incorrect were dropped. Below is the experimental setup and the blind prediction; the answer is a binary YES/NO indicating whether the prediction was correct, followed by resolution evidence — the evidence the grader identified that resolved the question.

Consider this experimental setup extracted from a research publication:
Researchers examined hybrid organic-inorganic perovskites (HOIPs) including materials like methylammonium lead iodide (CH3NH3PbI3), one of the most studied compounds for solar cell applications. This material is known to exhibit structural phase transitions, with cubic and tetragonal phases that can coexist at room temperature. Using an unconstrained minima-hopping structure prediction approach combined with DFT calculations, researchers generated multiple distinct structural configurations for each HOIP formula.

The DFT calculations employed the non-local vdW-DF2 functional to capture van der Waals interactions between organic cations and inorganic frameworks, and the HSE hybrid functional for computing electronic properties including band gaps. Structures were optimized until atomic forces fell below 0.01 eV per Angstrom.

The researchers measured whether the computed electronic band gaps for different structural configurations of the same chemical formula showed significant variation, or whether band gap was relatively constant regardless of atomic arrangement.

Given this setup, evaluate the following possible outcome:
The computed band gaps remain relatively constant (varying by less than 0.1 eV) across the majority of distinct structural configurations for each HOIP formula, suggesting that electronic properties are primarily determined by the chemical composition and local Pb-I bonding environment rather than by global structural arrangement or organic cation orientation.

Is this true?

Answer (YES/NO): NO